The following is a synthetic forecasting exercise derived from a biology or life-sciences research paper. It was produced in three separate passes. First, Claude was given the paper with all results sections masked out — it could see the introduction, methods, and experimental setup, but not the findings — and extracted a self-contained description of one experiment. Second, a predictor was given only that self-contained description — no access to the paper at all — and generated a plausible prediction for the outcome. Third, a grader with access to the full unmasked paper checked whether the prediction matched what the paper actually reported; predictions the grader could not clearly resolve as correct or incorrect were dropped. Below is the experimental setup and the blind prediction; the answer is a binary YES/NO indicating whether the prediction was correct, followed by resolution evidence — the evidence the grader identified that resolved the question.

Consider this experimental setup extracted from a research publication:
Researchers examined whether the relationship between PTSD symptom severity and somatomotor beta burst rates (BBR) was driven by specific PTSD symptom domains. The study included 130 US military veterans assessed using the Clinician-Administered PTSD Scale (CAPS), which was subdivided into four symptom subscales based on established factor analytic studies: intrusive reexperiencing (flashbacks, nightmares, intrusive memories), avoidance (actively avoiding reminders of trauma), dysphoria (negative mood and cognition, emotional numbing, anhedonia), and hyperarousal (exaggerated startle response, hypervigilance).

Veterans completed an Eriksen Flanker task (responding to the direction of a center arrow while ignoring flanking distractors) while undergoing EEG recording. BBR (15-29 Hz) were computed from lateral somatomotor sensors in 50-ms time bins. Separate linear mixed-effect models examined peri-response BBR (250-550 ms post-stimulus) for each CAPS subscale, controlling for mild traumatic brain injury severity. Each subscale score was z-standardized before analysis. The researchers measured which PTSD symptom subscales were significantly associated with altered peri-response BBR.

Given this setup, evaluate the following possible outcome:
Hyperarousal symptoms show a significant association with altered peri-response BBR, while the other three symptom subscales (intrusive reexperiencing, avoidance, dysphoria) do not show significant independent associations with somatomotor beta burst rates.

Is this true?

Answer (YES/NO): NO